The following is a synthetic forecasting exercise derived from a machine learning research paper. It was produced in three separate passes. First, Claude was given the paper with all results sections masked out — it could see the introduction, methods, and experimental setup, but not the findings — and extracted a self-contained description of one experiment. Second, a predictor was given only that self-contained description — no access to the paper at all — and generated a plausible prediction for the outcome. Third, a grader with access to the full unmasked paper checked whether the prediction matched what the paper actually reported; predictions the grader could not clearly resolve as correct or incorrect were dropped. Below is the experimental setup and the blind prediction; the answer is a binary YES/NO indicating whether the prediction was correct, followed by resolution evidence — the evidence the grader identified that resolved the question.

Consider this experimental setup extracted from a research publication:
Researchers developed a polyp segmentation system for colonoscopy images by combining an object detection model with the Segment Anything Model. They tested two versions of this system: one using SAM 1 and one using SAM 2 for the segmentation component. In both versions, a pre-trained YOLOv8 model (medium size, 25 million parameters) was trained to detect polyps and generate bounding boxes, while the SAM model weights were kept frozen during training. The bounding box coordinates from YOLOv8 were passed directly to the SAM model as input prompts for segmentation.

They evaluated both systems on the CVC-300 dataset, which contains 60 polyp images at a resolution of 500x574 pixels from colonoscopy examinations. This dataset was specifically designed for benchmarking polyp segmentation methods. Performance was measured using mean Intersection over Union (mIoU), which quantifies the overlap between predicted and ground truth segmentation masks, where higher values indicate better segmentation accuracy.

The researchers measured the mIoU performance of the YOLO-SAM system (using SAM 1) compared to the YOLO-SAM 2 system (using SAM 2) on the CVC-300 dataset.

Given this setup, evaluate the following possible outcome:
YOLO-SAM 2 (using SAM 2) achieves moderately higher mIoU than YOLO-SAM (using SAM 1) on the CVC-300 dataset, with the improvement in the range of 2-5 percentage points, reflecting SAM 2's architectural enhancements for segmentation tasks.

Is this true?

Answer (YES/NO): NO